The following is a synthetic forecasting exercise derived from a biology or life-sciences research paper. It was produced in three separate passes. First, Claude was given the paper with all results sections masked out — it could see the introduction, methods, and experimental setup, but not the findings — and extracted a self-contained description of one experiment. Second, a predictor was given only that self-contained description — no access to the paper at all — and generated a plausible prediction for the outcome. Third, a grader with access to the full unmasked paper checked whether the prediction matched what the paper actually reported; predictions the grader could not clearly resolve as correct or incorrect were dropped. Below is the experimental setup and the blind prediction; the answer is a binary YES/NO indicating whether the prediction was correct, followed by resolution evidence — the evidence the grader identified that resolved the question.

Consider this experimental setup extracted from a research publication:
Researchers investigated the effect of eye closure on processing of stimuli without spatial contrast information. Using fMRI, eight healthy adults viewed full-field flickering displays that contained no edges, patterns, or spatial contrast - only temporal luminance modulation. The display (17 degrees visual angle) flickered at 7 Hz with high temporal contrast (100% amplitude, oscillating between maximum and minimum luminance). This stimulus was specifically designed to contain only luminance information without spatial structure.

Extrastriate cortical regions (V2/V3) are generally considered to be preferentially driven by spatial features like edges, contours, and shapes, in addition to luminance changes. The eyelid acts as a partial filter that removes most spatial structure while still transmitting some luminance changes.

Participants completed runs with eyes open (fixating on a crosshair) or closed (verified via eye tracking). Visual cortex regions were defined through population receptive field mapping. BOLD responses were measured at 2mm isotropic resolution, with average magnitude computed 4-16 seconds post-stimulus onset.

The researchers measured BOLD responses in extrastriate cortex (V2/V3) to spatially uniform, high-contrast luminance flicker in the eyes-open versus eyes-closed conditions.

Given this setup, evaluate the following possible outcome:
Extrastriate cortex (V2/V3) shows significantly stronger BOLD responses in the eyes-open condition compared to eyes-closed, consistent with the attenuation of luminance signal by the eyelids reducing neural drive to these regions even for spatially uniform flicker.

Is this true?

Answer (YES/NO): NO